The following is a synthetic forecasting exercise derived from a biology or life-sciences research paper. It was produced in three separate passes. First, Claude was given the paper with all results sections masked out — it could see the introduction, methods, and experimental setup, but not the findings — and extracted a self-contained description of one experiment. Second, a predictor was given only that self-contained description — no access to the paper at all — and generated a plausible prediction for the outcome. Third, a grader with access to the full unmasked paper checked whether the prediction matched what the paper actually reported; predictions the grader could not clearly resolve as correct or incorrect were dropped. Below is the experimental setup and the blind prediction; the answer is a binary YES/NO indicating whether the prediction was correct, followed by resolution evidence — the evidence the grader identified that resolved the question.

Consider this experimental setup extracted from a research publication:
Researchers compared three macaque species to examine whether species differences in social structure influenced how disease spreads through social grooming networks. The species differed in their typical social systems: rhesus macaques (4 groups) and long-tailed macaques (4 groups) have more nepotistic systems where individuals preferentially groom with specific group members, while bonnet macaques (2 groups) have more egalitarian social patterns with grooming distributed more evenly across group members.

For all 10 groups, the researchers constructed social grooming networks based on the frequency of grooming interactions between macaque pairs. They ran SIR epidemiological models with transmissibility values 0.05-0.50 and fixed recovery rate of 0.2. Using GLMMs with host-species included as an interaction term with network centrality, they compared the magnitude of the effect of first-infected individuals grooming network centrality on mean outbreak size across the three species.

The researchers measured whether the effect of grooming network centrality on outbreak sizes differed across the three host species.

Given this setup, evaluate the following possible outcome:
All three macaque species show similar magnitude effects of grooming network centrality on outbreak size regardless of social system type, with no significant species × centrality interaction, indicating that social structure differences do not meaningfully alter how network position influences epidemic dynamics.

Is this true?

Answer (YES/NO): NO